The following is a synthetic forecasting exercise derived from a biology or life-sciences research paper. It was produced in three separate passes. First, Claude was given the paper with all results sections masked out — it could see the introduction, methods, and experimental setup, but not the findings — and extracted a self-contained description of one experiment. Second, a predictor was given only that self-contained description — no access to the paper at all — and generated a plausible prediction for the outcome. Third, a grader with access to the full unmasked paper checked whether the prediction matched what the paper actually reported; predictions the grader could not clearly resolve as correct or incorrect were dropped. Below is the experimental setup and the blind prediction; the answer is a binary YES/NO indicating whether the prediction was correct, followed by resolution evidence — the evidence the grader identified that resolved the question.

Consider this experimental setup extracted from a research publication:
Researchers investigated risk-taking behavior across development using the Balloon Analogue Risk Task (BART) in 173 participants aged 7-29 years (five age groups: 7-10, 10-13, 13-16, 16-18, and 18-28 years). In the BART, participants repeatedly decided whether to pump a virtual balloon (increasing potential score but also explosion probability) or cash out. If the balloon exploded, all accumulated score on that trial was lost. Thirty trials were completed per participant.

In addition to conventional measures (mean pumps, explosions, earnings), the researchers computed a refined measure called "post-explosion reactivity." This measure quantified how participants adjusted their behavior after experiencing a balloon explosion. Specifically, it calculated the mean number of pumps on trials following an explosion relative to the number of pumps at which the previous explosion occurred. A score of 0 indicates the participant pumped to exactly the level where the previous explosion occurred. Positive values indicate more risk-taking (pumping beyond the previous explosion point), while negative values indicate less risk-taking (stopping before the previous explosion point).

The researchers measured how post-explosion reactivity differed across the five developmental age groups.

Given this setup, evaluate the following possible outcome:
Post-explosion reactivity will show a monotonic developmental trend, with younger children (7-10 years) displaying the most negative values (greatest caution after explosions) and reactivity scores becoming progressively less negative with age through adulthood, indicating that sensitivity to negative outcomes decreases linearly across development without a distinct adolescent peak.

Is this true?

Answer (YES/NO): NO